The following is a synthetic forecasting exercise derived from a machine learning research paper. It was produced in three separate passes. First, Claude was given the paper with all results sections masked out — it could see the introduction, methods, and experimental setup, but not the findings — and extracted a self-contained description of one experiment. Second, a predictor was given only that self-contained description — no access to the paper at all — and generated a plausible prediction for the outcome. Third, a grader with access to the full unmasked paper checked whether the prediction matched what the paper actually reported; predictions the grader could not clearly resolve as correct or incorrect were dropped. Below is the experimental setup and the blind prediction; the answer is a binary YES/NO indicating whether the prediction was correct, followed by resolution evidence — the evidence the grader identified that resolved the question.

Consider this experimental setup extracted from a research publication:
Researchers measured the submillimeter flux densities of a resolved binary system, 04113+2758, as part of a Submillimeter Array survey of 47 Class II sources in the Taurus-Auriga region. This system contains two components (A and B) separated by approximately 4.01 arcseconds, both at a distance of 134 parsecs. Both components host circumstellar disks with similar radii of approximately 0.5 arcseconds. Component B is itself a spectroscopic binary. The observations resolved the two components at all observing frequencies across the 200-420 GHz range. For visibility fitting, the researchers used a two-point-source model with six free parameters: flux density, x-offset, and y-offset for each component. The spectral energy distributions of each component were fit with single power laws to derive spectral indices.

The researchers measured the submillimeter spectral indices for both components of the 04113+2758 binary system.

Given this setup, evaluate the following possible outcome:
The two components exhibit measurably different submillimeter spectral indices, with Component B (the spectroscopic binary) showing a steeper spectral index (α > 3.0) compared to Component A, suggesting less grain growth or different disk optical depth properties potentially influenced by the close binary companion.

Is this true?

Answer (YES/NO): NO